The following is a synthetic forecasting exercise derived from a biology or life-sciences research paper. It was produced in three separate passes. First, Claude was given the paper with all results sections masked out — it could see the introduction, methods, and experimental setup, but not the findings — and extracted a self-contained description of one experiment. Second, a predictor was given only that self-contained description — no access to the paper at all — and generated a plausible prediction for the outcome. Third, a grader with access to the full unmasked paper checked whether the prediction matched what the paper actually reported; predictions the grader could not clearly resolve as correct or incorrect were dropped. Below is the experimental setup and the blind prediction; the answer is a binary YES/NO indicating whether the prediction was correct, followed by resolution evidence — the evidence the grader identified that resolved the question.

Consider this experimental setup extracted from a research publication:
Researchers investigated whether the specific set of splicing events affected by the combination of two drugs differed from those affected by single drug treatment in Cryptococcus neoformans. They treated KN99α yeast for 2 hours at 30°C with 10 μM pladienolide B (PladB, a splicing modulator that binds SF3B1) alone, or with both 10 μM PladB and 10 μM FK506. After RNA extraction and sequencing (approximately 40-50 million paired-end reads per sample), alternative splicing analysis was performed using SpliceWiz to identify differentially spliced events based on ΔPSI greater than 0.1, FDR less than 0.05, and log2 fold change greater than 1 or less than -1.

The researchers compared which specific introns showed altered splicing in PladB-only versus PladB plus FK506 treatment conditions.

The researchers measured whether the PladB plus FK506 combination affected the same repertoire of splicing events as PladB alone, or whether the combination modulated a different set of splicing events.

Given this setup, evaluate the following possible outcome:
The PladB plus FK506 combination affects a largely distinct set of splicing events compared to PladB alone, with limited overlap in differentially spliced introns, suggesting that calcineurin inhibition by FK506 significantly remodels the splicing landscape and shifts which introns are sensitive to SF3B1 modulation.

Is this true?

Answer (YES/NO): NO